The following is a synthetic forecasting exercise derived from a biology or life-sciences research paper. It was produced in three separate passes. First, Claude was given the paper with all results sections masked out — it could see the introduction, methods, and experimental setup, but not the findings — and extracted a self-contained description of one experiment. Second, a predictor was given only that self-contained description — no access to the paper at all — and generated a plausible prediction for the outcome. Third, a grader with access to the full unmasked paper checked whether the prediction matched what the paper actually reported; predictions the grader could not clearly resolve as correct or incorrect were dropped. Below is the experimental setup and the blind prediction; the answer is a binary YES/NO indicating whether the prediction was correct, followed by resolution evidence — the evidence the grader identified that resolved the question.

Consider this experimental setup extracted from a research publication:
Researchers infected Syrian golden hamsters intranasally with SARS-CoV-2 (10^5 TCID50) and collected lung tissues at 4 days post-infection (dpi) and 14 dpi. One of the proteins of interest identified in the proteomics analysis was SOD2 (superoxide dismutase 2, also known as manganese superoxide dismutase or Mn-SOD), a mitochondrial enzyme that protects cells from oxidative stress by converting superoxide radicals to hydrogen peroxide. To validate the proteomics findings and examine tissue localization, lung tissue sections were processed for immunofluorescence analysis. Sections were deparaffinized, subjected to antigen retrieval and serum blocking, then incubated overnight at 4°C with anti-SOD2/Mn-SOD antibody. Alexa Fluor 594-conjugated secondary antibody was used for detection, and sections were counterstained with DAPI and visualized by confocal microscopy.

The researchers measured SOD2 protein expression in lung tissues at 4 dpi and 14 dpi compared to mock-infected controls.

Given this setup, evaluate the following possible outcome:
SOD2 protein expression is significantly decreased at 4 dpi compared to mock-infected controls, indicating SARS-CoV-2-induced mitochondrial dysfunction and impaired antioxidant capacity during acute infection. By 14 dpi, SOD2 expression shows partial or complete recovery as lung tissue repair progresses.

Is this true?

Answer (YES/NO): NO